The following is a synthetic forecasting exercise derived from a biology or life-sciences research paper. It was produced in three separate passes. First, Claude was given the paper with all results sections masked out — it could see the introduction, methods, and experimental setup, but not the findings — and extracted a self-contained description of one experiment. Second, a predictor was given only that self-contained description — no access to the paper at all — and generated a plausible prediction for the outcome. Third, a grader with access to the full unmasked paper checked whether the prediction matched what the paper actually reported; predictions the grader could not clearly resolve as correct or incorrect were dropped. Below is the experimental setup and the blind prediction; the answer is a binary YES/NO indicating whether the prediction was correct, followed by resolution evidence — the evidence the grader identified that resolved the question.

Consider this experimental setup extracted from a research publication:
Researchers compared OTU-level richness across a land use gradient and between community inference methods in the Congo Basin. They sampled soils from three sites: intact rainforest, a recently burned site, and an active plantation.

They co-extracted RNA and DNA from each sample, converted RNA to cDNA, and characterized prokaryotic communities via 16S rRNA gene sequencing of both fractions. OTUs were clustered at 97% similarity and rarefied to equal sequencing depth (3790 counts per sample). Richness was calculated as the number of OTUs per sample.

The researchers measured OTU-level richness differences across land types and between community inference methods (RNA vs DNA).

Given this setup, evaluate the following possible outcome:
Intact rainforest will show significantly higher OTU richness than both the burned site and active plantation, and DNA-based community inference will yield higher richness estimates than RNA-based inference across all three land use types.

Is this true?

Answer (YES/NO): NO